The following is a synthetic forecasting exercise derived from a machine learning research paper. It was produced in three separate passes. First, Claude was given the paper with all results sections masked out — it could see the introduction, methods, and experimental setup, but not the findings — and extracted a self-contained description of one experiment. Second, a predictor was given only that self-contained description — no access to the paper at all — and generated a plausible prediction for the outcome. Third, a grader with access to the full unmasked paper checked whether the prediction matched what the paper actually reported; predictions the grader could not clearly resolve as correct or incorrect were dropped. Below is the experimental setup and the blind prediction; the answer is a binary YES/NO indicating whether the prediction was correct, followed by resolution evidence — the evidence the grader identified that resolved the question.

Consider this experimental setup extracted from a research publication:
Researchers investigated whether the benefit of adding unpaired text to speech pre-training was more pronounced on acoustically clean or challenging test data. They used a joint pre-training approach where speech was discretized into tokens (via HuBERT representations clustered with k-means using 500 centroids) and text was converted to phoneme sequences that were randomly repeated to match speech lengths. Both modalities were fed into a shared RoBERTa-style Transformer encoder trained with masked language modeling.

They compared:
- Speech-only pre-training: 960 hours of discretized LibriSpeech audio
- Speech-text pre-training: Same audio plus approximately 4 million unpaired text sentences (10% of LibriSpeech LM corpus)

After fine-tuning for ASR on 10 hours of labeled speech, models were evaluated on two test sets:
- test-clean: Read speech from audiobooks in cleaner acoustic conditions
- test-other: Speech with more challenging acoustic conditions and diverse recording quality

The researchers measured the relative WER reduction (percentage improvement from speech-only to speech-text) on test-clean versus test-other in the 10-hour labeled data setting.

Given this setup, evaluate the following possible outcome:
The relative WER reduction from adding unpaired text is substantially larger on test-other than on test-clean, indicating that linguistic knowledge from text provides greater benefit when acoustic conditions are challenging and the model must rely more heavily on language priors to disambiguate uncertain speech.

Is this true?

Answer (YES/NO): NO